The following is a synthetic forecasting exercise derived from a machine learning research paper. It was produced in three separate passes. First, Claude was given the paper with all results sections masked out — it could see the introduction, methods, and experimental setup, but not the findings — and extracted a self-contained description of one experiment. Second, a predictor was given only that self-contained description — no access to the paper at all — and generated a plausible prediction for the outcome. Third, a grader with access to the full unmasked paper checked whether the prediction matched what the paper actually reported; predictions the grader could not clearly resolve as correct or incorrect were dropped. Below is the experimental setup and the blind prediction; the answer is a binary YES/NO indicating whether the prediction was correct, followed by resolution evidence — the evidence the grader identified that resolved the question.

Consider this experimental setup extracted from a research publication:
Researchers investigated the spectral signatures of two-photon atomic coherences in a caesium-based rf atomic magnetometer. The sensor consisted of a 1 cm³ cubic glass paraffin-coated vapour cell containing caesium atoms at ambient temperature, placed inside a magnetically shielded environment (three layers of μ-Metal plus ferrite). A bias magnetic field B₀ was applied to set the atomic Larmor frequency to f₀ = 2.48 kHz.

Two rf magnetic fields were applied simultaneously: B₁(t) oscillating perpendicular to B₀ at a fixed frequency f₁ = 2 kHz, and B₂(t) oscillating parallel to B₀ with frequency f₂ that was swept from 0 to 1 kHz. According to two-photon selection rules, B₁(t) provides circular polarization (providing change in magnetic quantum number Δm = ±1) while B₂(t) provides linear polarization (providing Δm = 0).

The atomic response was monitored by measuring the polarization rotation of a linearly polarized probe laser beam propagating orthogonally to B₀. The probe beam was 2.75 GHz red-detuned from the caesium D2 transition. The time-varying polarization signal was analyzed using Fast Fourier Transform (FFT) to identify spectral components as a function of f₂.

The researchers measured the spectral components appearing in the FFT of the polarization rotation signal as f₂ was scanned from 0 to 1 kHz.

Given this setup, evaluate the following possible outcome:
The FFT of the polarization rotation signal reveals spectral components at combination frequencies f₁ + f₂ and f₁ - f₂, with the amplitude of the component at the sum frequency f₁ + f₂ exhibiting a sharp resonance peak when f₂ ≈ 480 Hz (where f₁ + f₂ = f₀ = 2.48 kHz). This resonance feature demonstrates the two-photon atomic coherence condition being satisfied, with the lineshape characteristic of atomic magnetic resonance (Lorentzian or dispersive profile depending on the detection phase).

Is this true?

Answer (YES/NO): YES